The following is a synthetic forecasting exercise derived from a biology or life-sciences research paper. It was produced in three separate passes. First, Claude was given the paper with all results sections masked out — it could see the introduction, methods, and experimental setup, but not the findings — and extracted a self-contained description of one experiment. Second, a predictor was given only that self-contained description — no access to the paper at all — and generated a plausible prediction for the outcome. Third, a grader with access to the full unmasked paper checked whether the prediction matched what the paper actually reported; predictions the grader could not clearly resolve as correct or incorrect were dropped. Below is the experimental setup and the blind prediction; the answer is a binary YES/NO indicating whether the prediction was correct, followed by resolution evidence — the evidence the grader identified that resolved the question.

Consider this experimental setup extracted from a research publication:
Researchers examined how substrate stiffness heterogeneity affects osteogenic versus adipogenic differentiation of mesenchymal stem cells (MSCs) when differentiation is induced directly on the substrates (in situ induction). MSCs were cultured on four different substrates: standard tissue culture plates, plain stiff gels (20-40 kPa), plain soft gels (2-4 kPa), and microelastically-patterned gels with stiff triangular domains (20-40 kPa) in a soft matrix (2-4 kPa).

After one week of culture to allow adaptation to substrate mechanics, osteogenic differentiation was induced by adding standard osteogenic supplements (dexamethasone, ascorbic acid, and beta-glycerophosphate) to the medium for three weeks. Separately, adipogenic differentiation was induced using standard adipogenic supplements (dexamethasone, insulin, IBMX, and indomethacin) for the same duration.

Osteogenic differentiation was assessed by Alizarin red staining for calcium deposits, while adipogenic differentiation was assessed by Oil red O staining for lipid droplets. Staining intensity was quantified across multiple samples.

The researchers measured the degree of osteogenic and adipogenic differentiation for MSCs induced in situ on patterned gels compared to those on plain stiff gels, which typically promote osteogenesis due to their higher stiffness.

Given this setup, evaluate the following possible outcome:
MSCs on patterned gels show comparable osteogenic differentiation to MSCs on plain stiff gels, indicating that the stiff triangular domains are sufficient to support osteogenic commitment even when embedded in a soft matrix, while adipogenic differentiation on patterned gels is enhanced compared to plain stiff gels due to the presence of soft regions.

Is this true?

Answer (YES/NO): NO